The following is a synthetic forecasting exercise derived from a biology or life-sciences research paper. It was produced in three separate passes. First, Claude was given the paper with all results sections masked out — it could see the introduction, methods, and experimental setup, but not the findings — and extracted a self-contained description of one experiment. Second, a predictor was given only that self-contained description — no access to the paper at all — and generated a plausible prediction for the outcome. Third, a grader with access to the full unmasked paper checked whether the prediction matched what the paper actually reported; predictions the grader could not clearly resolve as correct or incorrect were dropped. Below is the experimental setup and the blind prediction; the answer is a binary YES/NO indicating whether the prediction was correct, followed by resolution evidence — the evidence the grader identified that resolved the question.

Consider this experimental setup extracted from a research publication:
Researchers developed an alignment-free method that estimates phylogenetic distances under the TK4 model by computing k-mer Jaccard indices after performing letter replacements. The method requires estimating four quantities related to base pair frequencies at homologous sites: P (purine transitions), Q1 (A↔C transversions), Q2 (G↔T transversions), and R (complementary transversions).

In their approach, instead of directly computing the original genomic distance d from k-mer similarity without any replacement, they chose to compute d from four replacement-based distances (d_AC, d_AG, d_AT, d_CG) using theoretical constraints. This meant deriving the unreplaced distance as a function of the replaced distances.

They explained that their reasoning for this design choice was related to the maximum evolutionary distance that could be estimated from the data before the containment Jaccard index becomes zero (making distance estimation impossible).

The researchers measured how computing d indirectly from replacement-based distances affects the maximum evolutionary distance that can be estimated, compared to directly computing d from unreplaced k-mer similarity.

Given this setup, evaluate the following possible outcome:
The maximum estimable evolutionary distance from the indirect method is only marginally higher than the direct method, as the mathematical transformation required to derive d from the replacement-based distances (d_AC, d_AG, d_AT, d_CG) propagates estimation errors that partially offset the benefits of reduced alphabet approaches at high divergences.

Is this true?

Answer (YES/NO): NO